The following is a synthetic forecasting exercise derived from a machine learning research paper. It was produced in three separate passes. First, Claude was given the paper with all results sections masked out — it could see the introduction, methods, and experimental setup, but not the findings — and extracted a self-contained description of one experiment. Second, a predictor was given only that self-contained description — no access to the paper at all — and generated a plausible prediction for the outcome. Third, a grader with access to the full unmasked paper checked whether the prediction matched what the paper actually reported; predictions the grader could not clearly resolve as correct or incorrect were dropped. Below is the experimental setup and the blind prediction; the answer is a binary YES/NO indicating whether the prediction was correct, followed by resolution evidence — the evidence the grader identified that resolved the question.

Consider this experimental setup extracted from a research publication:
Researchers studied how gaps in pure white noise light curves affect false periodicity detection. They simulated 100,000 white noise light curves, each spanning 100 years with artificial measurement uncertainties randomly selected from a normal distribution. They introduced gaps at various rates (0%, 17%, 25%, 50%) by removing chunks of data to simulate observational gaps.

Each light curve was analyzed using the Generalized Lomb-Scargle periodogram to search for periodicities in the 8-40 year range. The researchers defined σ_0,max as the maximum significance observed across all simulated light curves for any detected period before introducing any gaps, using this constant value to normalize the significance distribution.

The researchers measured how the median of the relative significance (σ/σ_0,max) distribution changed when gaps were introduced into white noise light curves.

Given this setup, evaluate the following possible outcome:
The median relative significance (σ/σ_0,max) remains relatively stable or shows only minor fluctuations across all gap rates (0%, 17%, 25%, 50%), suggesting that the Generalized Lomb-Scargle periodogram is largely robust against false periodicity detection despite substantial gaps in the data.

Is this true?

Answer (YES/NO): NO